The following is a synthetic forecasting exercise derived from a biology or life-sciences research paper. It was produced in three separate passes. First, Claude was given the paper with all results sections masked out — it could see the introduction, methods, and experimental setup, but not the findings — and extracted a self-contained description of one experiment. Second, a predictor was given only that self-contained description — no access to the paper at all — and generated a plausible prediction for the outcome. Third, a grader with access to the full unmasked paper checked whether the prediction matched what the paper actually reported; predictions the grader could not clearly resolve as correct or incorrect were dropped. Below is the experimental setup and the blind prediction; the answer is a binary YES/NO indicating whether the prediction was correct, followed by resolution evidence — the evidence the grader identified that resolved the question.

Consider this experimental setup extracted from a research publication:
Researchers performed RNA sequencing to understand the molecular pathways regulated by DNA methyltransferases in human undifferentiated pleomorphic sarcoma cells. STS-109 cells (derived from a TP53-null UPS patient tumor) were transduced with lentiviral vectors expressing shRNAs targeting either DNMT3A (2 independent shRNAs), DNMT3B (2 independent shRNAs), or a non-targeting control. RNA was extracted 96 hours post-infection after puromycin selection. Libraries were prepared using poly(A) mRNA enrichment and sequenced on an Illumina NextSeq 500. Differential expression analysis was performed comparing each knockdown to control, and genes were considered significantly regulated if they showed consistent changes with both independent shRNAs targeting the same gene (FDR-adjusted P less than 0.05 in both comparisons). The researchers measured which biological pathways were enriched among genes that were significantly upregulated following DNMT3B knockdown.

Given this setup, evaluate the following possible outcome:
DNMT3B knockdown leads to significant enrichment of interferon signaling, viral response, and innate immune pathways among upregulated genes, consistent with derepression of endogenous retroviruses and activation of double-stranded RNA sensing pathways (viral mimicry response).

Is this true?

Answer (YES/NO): NO